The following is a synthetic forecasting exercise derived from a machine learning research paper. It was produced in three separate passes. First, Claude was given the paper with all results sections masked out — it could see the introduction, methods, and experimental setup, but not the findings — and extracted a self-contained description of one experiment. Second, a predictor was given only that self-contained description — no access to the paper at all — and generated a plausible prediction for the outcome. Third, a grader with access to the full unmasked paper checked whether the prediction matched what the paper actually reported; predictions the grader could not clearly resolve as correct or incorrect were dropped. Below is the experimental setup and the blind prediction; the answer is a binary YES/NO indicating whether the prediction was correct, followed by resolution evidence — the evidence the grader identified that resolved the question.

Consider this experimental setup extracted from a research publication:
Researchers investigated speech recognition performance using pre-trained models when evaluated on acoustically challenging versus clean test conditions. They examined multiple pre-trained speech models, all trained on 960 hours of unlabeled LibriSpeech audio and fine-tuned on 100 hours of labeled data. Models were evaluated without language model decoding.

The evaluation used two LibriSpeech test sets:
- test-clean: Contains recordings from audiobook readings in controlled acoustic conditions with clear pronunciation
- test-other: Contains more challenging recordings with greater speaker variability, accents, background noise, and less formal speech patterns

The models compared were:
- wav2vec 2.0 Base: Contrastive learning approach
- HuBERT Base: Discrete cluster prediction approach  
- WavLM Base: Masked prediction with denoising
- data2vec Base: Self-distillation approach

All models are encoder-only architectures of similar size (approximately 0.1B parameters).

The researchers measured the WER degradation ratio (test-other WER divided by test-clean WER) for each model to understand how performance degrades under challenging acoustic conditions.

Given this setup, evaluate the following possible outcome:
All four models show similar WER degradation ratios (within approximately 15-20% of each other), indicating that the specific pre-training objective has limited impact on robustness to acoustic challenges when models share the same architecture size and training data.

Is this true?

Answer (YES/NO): NO